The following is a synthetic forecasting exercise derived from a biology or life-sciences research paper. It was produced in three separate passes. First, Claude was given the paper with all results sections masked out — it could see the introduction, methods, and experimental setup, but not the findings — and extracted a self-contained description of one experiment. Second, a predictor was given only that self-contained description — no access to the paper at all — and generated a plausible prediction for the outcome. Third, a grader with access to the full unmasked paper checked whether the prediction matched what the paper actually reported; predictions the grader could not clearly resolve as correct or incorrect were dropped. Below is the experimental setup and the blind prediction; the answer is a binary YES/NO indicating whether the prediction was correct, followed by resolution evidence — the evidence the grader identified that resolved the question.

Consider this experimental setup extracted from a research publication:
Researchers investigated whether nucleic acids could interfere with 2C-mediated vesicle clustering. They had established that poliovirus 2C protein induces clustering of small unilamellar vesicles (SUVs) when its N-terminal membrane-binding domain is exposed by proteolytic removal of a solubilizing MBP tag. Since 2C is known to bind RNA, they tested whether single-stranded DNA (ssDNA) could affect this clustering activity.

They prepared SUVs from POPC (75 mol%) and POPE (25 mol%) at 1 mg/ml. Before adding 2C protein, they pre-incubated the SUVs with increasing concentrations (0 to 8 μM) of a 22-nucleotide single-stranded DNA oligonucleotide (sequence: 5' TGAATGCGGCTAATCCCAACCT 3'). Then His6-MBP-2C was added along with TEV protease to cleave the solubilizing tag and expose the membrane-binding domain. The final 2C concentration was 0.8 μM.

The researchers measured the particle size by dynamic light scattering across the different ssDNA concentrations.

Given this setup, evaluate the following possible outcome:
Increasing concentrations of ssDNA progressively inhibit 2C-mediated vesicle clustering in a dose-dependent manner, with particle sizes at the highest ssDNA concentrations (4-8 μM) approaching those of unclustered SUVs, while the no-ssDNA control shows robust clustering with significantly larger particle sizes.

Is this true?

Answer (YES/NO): NO